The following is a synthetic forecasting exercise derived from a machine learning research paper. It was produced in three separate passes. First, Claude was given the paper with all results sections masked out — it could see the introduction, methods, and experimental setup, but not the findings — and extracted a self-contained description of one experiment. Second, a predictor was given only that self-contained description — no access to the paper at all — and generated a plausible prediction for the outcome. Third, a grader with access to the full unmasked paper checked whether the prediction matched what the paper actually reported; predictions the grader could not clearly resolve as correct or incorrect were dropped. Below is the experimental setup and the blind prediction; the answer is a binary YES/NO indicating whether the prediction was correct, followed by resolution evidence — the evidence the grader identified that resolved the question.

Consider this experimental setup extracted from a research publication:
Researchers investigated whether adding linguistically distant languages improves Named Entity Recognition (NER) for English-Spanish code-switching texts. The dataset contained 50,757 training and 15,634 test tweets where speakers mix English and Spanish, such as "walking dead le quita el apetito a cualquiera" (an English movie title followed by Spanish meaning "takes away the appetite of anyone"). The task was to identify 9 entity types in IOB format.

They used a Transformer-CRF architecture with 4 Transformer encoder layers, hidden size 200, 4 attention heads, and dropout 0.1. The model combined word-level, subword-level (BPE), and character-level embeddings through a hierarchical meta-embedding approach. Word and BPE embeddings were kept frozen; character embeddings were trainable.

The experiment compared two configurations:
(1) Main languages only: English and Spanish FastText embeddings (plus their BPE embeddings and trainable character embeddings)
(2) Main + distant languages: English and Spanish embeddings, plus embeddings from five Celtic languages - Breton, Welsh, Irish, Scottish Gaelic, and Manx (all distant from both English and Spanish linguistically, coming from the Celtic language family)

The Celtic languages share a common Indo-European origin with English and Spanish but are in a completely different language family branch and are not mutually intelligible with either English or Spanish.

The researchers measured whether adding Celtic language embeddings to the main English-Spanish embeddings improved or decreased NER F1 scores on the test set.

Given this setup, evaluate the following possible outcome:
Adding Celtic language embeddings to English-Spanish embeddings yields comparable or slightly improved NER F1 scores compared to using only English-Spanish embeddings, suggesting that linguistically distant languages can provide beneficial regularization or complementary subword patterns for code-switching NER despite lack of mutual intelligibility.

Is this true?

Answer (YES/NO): YES